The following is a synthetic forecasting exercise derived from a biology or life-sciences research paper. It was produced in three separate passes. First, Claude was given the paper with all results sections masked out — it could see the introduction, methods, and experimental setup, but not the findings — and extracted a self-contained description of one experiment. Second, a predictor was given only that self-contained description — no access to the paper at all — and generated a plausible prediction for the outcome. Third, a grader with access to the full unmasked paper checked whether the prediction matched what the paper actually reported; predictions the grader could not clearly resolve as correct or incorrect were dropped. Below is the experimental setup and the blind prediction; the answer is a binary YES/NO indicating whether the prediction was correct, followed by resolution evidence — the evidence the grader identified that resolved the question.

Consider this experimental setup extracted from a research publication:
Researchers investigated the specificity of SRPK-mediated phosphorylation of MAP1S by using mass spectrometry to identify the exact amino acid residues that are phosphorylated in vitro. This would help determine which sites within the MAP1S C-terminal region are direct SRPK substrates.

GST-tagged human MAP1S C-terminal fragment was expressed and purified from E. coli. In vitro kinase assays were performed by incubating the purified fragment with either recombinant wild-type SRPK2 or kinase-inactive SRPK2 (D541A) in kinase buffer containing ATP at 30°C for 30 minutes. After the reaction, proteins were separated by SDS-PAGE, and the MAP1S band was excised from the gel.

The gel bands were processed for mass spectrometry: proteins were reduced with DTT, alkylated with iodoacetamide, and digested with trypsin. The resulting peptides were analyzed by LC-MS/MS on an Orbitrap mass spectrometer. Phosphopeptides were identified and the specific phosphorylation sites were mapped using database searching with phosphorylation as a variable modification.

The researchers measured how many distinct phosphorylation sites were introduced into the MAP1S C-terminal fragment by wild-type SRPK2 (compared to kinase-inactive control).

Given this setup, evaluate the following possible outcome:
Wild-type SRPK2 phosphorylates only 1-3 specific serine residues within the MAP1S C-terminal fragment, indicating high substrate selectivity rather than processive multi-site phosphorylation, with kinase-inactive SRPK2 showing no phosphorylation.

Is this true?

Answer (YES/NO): NO